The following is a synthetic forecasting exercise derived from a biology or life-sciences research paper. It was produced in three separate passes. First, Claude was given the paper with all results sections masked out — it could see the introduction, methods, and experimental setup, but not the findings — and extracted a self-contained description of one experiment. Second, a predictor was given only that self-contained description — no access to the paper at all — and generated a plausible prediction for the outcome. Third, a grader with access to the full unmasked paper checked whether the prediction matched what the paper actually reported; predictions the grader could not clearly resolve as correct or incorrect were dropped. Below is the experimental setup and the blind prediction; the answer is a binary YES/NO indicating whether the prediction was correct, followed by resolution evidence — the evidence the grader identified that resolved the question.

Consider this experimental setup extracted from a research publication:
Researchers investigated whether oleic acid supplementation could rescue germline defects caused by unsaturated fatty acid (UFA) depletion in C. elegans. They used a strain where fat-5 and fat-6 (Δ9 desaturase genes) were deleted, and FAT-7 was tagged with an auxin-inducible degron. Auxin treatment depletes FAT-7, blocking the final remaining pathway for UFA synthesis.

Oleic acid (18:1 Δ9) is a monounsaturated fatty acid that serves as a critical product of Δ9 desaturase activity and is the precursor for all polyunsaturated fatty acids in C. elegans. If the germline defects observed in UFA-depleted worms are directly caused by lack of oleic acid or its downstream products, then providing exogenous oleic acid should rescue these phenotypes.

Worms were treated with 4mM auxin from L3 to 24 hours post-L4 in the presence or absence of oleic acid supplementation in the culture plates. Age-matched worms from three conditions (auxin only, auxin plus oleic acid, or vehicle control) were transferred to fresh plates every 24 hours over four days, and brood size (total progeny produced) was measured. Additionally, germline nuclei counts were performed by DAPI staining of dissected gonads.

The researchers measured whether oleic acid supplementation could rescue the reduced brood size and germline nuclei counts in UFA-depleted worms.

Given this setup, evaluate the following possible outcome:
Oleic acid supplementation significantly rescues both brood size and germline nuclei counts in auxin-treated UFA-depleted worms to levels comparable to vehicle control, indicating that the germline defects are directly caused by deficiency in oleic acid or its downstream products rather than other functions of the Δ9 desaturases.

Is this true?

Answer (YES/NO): NO